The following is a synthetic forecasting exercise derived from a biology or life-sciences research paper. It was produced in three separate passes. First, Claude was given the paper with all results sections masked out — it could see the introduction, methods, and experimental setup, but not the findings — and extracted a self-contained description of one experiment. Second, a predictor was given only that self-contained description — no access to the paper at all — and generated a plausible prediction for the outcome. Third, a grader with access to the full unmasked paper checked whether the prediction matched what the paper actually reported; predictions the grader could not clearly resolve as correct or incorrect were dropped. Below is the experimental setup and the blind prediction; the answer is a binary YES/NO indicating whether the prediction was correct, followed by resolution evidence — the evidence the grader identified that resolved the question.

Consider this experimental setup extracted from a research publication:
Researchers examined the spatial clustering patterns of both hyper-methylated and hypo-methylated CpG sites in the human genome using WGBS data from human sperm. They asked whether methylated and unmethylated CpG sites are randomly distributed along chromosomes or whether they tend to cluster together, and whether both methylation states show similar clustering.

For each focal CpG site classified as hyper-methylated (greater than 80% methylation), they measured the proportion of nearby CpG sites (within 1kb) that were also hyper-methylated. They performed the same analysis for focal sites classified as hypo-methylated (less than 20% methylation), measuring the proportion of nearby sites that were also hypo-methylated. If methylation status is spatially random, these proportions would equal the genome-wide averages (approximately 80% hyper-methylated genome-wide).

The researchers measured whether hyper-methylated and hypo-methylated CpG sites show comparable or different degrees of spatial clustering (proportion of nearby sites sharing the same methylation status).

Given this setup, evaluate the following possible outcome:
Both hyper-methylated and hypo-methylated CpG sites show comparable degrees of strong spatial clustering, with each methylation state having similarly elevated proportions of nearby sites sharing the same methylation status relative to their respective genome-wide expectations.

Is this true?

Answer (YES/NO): YES